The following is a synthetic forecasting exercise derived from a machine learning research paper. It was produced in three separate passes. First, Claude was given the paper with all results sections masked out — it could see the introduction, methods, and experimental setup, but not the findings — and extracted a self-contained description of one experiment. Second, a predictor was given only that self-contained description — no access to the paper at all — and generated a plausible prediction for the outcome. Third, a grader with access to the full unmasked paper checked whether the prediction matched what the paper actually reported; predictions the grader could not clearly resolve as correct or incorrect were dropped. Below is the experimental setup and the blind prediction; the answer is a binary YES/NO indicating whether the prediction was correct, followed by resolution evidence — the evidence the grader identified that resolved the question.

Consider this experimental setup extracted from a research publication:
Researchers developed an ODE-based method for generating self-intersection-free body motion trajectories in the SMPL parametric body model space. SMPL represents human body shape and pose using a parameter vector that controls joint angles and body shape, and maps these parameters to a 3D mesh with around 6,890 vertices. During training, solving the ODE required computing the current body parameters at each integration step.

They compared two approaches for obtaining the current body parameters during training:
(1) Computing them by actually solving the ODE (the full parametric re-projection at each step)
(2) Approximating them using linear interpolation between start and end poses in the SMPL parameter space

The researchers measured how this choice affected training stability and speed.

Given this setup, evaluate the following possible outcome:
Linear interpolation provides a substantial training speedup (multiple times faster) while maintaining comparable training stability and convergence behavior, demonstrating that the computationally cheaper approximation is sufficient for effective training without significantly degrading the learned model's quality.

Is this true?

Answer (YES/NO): NO